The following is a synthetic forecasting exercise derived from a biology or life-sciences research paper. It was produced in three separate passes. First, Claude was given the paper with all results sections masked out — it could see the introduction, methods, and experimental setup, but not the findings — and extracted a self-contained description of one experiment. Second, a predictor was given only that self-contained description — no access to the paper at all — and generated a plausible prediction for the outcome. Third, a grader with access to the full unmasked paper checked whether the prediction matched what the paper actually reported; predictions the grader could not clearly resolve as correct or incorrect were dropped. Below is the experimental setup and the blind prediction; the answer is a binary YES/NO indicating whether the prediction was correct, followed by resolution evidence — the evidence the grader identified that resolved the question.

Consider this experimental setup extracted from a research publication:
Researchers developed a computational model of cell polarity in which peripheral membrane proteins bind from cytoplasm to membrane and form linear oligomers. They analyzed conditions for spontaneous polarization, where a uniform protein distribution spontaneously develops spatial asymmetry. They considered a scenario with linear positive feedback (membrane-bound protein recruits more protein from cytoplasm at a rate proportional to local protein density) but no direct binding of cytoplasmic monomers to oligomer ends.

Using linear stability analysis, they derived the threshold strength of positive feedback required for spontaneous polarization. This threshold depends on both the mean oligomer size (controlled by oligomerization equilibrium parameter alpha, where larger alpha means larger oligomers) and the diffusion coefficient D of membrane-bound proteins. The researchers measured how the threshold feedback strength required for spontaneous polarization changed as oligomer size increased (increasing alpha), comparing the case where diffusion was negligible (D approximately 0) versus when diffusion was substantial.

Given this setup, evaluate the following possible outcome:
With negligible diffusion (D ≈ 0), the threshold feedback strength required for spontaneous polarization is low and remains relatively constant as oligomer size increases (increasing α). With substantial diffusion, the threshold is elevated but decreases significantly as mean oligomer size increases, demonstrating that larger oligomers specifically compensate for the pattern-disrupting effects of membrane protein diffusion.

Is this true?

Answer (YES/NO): NO